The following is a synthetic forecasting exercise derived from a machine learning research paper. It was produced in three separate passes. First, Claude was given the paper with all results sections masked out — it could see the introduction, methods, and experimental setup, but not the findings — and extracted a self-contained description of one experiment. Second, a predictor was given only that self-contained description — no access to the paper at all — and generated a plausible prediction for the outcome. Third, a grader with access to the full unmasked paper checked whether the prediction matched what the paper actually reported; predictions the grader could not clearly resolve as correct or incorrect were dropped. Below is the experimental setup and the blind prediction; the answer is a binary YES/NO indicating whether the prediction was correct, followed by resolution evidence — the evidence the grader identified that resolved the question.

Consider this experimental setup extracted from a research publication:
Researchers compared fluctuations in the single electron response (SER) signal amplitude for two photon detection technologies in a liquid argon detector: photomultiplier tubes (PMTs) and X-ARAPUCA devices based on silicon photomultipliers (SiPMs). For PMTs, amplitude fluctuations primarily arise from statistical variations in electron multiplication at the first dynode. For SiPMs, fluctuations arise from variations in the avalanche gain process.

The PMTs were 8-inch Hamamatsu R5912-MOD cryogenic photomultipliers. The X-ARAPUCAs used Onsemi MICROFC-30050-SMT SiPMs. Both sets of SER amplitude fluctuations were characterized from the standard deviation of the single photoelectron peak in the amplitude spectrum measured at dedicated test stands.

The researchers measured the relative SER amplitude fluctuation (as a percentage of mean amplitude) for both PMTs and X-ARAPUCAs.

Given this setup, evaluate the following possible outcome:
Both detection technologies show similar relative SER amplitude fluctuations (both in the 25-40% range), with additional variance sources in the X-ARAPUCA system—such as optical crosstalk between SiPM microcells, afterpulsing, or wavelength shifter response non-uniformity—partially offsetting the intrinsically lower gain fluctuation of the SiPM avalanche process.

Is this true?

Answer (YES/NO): NO